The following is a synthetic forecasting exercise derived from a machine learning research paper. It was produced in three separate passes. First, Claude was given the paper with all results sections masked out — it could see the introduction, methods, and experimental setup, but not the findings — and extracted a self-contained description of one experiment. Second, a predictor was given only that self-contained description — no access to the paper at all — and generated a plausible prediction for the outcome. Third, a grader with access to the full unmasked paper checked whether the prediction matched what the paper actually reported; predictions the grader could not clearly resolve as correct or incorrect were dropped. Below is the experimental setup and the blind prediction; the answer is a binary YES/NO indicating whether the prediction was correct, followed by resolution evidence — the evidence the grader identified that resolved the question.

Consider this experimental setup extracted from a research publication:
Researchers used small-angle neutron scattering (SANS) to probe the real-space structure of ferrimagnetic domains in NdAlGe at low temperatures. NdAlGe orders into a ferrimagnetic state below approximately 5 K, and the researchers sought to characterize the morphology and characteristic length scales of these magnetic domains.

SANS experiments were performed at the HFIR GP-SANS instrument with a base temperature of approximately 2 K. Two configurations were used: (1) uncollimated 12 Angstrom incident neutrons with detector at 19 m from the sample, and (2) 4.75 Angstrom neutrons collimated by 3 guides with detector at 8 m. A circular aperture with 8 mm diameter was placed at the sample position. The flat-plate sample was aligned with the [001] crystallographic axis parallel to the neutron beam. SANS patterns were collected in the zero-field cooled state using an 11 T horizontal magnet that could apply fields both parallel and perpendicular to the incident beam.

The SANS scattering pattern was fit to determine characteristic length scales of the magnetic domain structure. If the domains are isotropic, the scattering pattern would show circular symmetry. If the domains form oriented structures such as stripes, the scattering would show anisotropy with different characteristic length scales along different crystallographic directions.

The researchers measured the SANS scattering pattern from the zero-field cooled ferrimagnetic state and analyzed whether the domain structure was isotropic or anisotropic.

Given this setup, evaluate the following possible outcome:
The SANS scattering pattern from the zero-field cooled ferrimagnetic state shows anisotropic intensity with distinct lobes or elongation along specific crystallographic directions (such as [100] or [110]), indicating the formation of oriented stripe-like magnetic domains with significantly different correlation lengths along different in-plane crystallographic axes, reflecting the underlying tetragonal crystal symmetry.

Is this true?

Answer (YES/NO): YES